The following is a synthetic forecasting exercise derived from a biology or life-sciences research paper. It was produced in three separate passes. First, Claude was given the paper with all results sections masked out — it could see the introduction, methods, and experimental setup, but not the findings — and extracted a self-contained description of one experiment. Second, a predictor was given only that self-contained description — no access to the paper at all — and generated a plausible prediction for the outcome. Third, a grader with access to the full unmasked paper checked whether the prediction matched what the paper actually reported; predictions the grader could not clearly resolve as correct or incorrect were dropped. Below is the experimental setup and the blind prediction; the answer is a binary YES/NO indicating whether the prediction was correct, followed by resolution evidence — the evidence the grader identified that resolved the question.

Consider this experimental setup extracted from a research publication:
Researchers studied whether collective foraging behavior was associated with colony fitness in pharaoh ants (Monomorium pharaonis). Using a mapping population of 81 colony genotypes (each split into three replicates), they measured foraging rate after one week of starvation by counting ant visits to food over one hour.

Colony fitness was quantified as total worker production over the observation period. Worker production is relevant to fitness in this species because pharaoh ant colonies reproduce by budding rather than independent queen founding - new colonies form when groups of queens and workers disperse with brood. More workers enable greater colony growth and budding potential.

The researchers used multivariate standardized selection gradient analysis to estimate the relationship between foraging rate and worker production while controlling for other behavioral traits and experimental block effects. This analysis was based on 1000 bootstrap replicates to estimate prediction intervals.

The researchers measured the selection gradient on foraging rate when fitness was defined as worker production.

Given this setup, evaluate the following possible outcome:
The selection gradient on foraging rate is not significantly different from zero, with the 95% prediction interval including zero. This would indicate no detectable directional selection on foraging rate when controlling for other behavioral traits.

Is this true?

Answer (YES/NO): NO